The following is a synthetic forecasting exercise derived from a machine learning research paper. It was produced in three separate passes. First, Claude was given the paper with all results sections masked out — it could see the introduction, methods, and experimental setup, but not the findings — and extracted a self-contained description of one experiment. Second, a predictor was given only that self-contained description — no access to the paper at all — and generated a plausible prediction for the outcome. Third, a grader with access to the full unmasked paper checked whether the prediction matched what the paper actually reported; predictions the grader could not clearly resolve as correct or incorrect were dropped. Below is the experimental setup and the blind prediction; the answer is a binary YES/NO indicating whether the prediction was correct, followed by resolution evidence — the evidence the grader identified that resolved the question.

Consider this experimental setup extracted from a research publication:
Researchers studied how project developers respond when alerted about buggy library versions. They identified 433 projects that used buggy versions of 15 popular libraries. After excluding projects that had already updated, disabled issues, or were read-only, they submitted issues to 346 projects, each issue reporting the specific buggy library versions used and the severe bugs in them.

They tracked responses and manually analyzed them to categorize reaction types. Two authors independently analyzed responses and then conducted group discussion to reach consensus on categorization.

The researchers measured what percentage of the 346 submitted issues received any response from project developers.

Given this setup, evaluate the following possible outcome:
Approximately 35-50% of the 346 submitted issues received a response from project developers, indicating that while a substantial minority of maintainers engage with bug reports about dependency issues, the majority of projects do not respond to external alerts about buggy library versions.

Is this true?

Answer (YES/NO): NO